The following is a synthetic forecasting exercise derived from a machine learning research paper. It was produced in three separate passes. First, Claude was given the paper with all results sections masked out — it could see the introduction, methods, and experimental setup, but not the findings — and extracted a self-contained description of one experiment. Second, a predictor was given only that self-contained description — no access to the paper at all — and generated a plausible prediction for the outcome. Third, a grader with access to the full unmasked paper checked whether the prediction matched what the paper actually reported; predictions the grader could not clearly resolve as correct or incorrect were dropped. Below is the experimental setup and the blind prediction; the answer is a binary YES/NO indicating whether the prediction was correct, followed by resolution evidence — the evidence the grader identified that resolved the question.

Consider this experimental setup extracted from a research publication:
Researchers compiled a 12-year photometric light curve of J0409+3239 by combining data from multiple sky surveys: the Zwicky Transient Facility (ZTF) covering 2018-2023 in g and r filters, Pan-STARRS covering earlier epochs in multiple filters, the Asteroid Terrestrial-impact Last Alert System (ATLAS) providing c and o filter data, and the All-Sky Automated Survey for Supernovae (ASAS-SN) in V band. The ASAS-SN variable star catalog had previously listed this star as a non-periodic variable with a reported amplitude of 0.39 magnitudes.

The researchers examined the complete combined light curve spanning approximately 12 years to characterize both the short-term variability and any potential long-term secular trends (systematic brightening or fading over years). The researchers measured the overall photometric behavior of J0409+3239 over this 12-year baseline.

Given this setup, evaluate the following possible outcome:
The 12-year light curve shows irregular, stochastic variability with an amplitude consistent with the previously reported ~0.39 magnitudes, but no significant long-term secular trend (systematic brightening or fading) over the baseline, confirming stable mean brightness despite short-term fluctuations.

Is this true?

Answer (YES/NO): NO